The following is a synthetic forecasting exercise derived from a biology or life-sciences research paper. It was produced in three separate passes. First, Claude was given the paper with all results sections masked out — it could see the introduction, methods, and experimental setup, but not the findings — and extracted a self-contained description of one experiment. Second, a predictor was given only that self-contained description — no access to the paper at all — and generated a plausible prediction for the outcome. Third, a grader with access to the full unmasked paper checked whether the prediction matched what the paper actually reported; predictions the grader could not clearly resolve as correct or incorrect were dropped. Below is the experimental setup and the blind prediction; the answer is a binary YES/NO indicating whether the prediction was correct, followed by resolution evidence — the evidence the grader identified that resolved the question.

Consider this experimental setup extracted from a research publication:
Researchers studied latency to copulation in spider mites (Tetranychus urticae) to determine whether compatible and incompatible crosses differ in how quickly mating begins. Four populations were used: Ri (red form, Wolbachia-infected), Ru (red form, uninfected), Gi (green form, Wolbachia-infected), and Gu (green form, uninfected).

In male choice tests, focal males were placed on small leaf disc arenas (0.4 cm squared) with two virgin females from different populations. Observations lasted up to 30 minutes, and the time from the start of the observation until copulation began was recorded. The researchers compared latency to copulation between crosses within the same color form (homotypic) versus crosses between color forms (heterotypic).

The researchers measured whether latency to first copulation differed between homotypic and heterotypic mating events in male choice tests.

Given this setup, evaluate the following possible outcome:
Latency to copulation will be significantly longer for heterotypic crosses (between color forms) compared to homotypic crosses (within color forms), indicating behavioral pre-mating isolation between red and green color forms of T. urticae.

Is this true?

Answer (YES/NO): NO